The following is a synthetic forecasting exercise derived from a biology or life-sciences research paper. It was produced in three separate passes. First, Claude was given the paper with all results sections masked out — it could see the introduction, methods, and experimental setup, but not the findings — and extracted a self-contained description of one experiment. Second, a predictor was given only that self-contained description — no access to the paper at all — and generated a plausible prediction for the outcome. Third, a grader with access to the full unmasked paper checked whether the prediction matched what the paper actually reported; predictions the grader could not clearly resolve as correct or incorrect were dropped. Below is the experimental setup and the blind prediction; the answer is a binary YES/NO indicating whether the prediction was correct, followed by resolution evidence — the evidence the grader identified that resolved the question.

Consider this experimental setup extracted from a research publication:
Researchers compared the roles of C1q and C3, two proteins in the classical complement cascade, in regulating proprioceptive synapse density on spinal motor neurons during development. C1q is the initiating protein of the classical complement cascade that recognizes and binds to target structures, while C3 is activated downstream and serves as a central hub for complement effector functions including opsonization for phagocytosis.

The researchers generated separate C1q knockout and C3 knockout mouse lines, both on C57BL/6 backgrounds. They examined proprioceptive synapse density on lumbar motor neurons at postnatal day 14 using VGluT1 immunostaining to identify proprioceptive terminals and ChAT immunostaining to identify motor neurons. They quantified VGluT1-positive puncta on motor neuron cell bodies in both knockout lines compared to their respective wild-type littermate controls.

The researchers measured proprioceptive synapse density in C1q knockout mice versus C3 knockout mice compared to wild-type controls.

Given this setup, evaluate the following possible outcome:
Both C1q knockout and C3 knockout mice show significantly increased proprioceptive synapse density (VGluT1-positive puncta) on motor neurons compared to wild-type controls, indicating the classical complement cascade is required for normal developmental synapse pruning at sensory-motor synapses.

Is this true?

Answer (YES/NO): YES